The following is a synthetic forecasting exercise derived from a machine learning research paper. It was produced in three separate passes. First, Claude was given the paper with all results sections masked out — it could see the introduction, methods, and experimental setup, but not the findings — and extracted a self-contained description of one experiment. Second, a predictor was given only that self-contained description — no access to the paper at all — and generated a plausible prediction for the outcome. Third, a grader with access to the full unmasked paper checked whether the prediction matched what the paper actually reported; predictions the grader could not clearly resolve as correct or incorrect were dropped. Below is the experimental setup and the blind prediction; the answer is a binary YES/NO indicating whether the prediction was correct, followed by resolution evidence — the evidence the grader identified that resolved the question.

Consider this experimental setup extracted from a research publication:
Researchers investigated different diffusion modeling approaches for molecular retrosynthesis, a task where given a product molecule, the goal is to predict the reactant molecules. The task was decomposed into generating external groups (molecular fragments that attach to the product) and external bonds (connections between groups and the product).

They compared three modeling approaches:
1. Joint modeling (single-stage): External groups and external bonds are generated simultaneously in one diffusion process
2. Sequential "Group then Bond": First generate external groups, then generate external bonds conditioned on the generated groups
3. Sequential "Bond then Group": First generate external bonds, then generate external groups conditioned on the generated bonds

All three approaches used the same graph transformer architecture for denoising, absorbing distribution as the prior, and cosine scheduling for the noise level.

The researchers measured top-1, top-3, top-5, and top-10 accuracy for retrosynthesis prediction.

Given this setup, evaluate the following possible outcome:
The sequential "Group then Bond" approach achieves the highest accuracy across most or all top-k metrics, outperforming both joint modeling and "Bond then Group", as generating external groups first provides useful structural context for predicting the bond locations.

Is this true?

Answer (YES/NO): YES